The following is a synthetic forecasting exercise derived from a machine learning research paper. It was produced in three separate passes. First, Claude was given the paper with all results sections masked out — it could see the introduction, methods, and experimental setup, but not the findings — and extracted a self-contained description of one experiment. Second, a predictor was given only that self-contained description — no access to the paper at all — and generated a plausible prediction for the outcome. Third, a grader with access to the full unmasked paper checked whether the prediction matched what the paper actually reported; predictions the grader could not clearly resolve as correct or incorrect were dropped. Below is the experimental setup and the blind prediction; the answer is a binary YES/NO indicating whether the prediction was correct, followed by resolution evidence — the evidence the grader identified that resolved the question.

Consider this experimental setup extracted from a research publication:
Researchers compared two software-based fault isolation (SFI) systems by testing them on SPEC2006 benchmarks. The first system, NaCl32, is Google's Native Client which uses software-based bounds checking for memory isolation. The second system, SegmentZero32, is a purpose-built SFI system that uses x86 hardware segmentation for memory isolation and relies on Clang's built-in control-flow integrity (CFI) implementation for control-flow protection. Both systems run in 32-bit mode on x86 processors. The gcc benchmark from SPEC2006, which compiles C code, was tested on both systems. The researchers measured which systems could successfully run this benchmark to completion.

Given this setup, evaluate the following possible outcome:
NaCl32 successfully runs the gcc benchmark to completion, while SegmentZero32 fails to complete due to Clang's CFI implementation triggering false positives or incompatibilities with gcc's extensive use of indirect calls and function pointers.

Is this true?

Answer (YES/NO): YES